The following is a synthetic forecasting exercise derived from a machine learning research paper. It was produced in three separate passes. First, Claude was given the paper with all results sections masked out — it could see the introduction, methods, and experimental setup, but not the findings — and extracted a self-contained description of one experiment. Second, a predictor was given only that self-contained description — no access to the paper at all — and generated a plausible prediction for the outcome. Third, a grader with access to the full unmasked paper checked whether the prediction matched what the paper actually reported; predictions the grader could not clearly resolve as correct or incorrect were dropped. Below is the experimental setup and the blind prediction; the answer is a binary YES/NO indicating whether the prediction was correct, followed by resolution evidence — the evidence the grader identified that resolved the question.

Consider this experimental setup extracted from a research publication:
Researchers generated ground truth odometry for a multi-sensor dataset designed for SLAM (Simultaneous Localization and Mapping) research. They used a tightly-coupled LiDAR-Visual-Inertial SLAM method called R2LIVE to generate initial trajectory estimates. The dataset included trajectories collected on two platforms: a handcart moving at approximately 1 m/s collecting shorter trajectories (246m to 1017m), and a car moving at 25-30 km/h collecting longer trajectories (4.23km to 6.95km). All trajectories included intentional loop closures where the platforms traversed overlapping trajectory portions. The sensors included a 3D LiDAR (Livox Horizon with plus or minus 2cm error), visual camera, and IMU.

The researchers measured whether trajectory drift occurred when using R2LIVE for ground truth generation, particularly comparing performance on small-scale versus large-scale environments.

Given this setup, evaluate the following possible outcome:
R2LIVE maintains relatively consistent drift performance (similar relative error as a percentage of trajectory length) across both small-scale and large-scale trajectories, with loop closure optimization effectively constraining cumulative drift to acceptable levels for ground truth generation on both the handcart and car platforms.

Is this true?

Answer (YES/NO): NO